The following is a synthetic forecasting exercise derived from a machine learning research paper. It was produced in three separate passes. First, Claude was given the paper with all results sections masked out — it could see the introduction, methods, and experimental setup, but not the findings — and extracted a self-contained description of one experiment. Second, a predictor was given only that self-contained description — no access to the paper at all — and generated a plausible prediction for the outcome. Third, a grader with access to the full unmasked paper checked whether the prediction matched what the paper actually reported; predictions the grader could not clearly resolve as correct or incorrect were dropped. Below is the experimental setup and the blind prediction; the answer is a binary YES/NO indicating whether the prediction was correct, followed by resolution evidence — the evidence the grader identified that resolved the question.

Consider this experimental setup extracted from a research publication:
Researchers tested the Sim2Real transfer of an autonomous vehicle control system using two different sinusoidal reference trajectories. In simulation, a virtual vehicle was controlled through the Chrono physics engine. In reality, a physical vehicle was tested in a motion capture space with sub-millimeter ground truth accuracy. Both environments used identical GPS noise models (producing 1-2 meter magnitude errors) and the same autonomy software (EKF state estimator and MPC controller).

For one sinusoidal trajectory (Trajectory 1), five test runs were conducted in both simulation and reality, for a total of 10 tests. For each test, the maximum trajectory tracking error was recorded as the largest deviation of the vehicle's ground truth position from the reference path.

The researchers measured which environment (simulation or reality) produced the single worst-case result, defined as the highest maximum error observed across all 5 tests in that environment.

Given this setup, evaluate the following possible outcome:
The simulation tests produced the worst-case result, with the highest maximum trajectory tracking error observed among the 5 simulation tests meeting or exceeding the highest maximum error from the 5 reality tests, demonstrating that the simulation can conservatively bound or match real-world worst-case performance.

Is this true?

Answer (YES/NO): YES